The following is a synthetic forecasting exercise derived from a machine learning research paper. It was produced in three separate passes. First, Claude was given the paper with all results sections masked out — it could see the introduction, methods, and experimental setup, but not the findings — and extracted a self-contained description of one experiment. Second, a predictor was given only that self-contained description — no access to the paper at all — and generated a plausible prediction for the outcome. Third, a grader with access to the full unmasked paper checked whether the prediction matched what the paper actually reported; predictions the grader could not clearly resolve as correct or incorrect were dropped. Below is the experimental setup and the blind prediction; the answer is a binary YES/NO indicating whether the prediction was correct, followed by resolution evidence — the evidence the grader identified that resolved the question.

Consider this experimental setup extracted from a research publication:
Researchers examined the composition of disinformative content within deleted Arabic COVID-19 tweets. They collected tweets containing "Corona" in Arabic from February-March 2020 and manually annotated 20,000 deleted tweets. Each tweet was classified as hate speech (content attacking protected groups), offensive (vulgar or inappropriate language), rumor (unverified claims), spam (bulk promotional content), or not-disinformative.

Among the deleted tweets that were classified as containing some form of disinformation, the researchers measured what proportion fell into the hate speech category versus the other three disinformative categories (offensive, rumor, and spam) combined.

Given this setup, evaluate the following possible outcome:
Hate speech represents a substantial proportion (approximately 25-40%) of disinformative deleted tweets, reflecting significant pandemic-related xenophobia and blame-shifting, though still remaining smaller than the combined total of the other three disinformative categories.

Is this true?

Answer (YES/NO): NO